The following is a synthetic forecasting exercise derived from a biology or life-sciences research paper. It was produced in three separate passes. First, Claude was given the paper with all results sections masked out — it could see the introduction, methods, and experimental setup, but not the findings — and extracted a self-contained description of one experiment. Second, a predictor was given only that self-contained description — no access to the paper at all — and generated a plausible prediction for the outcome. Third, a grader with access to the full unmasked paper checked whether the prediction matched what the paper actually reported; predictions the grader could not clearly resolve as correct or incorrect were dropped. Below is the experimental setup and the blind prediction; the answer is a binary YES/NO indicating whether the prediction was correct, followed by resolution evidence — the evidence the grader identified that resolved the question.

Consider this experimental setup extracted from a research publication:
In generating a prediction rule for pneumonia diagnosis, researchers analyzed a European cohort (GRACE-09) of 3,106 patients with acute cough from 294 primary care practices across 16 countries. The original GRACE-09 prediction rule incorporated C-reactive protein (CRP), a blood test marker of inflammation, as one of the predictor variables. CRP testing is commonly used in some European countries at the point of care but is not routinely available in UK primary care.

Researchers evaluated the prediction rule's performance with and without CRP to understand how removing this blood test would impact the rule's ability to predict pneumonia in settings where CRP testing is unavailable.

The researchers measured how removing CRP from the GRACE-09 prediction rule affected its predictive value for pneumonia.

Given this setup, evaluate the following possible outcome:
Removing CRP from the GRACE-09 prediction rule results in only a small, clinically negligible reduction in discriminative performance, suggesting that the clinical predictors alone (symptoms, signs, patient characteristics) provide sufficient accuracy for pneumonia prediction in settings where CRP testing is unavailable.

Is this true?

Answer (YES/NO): NO